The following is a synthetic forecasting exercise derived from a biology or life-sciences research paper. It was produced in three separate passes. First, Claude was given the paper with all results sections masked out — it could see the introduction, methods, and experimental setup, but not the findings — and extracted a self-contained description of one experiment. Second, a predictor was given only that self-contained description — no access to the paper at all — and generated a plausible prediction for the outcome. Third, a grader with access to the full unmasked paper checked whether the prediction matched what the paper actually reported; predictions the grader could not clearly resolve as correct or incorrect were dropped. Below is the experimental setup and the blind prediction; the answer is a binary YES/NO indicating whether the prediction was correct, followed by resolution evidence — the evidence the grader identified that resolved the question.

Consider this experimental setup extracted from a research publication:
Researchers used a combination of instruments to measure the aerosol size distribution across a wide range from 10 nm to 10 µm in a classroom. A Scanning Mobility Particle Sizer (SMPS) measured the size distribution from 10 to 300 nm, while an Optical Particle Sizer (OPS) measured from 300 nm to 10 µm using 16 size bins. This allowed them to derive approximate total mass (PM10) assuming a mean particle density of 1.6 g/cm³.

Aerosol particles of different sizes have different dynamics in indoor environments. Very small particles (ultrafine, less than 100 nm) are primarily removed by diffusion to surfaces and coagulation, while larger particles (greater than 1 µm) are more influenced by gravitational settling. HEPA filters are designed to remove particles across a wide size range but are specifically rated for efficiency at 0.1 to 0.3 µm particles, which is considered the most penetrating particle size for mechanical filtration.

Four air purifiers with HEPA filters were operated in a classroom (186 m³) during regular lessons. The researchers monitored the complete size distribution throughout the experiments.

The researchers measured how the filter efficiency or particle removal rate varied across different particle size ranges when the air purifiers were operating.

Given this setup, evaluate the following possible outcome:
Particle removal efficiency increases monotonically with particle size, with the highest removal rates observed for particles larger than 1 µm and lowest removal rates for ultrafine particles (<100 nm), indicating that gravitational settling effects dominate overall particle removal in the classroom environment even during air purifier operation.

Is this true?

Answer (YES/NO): NO